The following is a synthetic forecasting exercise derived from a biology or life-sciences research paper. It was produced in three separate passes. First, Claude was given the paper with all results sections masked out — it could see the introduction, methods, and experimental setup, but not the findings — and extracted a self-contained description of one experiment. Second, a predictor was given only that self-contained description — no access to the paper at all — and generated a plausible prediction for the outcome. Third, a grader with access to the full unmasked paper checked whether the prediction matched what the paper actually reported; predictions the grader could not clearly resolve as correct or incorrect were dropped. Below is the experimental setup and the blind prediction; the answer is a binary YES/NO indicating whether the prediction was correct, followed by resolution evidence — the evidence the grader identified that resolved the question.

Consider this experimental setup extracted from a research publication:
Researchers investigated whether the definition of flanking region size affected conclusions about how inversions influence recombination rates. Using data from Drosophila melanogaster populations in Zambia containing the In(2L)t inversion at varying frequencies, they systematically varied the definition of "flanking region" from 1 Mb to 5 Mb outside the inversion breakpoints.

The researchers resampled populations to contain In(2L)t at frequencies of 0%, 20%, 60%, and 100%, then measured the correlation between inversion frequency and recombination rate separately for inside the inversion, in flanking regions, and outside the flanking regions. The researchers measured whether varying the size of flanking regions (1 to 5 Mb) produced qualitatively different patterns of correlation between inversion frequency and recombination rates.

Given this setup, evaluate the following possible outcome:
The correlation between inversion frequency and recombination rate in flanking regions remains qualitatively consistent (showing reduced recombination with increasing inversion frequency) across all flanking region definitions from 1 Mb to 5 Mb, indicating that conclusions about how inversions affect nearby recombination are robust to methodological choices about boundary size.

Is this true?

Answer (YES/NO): YES